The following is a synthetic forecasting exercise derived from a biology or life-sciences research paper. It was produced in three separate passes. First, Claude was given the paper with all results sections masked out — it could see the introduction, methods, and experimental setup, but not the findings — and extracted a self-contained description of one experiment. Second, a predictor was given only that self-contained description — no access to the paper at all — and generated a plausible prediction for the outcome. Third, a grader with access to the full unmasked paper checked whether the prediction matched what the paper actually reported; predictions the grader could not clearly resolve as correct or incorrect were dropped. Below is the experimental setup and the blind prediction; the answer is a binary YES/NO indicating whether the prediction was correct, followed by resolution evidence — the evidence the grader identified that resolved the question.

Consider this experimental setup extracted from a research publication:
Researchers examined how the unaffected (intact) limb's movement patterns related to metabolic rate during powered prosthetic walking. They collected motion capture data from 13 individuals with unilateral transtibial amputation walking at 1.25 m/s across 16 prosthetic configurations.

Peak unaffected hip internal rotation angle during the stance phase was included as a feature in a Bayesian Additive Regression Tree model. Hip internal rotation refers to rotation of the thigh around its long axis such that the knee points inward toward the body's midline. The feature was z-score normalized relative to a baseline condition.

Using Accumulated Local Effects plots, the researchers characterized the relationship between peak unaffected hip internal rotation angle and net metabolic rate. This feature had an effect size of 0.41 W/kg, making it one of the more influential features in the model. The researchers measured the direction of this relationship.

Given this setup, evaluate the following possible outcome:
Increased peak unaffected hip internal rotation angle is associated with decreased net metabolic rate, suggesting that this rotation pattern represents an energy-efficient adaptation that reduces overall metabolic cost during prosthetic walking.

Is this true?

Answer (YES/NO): NO